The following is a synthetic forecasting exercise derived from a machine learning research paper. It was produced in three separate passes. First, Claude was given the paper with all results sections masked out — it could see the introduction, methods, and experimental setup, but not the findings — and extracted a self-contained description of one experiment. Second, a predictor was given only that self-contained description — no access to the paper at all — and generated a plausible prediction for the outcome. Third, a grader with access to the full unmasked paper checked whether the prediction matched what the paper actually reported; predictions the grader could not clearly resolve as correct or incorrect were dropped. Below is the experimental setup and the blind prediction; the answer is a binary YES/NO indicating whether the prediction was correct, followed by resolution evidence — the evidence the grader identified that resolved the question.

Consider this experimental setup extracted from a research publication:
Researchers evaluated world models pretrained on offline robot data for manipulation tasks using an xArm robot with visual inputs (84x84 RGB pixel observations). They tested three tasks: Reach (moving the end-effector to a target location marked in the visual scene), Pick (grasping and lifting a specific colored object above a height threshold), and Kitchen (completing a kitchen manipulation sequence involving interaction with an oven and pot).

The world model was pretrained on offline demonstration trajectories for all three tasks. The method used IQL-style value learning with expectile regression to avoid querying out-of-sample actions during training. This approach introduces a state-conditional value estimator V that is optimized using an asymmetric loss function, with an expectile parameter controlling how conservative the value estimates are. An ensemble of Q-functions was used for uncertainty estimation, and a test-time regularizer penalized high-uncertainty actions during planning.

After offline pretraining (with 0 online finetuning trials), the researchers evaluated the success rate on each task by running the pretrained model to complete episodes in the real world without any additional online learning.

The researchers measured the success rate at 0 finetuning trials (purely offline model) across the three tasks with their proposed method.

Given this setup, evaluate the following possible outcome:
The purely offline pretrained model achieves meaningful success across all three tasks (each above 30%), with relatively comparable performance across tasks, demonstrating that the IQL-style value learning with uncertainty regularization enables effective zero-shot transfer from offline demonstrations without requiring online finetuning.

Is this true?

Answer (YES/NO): NO